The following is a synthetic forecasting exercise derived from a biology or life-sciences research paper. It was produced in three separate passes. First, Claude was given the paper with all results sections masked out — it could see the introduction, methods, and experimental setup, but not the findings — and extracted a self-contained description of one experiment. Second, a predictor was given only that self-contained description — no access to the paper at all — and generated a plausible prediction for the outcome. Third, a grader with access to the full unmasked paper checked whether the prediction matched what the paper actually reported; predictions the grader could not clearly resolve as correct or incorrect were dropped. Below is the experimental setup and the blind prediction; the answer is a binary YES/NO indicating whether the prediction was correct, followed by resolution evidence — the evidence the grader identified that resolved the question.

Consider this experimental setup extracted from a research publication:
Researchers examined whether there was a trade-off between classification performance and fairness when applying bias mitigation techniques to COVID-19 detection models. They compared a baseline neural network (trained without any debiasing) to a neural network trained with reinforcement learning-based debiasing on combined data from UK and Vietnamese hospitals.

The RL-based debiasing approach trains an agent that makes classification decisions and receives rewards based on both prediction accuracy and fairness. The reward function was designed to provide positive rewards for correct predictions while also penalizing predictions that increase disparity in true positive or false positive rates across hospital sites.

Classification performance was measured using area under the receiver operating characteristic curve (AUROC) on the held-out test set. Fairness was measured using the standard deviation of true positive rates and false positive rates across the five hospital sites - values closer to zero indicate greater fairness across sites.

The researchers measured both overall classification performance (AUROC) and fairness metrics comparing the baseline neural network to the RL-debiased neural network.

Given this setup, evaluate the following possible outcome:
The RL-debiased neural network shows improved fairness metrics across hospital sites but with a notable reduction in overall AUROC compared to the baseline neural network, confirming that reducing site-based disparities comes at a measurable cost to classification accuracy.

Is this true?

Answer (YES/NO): NO